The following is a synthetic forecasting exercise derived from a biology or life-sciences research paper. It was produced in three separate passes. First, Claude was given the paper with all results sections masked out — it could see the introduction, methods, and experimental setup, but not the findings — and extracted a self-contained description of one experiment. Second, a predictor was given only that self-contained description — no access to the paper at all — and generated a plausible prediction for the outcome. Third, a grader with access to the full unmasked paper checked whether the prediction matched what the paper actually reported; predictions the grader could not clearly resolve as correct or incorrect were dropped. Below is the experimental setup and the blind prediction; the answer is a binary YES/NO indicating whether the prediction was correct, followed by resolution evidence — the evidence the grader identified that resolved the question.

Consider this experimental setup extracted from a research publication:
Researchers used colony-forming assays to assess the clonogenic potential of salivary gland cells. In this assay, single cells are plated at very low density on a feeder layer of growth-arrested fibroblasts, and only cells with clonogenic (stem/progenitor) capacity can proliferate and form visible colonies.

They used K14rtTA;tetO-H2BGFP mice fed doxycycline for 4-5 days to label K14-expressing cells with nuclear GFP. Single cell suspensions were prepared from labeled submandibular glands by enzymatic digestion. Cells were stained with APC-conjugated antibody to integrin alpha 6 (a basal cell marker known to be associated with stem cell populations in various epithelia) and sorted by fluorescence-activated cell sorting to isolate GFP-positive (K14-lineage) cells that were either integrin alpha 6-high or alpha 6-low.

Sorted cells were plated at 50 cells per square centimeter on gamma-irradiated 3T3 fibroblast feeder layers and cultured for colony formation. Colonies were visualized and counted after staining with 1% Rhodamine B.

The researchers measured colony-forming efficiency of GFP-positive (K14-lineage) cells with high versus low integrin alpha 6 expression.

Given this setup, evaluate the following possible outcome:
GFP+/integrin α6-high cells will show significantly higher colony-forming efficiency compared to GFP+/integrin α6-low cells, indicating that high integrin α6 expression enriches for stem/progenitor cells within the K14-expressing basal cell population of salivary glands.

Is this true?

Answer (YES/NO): NO